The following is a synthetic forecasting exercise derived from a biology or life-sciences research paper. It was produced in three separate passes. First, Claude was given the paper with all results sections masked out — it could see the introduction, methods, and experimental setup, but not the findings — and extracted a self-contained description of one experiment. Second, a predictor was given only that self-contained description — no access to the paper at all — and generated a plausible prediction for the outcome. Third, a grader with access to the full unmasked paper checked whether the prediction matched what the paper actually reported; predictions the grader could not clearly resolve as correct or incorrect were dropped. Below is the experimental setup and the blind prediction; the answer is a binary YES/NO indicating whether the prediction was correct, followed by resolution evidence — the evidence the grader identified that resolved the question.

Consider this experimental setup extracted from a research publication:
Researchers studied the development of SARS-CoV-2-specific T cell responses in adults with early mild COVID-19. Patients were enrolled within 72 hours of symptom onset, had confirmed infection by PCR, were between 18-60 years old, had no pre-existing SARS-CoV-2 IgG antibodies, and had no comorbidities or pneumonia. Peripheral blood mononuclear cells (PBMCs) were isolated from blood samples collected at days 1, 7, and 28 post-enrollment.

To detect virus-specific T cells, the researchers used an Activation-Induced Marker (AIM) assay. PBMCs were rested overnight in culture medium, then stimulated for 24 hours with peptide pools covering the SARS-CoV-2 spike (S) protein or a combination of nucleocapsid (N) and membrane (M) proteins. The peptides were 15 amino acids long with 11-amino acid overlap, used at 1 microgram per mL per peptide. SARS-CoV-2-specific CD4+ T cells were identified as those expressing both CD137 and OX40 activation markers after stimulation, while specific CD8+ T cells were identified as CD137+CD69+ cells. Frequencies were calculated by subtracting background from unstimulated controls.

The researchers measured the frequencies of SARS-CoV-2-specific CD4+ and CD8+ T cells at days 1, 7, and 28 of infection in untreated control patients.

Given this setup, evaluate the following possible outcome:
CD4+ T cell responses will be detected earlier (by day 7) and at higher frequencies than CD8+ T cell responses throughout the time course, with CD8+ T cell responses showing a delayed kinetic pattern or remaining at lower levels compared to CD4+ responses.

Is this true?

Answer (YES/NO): NO